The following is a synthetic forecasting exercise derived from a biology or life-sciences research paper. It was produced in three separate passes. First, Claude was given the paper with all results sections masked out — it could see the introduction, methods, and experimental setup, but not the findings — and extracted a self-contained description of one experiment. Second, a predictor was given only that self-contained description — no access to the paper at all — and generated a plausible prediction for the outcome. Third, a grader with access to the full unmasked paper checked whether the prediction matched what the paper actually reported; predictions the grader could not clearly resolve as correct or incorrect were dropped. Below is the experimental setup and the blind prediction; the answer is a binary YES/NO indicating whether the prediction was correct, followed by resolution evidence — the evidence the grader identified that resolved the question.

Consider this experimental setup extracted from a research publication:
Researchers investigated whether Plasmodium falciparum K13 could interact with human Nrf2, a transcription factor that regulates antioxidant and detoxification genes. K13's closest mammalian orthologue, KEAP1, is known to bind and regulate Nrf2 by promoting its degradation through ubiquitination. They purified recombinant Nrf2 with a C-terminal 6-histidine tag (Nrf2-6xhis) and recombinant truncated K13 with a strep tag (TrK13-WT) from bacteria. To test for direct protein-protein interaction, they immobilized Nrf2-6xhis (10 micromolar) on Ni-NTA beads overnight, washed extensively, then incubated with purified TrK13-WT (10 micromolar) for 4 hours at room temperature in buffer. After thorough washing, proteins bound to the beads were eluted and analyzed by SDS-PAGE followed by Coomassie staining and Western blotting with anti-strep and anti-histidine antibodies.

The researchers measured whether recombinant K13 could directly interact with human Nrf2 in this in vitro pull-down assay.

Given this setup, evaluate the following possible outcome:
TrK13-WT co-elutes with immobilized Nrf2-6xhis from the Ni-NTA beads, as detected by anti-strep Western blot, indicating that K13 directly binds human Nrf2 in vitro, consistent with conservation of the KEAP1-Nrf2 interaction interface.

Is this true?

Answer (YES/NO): YES